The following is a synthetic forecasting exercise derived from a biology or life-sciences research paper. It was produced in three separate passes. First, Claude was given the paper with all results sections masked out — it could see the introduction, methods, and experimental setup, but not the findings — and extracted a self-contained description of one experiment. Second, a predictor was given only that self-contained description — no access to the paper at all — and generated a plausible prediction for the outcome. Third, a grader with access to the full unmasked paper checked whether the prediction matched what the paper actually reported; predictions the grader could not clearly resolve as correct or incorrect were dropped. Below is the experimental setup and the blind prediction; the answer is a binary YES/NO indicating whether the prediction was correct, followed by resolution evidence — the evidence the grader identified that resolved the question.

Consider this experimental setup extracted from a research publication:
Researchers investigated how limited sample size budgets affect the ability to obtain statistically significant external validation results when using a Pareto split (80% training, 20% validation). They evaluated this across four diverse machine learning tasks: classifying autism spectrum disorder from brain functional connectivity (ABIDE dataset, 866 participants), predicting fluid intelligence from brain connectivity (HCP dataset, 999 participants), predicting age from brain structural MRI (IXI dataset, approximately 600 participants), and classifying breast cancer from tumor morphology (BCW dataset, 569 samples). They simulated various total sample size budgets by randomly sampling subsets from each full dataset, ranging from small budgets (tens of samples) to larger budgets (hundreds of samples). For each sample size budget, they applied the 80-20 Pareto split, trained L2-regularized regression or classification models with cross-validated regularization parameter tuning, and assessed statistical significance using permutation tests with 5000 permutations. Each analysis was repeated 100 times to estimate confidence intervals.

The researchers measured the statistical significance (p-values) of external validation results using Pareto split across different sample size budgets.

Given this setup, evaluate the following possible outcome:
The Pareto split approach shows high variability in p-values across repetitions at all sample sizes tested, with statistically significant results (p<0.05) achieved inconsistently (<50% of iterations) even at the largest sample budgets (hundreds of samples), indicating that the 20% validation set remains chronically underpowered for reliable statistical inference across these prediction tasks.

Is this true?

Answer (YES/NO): NO